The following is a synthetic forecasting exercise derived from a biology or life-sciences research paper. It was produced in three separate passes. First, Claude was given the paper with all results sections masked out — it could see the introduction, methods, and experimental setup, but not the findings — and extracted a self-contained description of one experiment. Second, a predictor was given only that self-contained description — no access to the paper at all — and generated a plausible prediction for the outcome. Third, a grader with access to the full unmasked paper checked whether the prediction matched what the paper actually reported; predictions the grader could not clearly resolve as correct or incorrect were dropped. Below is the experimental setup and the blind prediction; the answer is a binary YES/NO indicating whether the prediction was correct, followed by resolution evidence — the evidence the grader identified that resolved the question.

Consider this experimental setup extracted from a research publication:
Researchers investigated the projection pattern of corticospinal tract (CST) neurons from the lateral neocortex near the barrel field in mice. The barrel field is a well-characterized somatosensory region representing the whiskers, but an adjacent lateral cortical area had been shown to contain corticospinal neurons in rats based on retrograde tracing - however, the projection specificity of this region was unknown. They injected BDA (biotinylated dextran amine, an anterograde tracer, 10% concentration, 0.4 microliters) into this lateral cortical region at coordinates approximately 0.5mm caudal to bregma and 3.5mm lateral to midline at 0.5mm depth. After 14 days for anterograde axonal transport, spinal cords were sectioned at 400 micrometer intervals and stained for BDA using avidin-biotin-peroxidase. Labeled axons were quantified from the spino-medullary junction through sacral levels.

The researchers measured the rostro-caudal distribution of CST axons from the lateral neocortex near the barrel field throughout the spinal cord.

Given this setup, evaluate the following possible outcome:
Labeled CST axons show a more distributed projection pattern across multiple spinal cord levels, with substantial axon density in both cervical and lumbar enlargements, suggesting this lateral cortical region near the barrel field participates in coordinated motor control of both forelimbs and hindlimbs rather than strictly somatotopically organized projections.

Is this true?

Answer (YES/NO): NO